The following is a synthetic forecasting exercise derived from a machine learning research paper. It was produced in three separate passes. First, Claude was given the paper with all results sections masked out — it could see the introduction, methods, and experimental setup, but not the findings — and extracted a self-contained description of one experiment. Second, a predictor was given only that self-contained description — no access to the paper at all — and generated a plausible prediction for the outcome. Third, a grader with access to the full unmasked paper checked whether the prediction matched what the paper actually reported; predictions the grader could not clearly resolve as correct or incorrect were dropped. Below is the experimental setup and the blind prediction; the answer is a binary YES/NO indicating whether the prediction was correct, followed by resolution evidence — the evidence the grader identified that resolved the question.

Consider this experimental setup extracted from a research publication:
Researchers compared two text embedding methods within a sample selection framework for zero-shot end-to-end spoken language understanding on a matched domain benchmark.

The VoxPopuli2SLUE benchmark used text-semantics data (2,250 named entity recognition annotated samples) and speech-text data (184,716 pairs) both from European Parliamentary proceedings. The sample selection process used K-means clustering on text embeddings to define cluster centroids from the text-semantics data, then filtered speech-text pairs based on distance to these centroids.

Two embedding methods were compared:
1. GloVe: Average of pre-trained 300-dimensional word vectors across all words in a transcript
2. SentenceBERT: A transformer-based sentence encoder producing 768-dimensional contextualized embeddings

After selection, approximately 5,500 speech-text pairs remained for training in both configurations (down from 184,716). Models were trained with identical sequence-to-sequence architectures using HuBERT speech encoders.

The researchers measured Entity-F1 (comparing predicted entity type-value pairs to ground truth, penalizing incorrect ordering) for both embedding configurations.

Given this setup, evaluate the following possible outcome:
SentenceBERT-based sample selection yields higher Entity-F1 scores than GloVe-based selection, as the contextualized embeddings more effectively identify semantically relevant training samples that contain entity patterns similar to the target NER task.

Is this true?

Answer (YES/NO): YES